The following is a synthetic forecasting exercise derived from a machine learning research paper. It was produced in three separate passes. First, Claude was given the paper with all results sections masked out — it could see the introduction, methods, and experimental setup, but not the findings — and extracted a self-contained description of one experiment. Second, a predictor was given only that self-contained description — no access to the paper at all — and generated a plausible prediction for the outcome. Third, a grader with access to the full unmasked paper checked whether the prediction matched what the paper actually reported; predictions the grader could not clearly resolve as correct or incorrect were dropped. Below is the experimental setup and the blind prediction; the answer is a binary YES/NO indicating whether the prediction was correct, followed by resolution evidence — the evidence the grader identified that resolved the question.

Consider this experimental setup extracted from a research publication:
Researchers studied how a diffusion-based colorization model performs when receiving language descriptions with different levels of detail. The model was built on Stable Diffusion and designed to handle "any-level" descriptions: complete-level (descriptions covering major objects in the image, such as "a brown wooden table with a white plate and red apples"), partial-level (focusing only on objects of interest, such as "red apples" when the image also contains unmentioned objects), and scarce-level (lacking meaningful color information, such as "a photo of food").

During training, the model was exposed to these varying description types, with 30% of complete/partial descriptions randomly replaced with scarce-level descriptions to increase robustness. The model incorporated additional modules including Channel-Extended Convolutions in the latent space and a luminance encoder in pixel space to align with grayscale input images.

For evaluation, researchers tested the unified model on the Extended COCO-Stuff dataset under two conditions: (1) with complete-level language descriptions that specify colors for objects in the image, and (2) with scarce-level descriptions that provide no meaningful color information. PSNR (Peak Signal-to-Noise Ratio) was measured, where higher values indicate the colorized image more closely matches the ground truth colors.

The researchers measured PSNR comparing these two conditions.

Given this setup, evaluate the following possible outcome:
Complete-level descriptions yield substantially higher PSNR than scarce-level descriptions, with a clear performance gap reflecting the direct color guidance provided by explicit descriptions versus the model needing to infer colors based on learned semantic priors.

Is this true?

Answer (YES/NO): NO